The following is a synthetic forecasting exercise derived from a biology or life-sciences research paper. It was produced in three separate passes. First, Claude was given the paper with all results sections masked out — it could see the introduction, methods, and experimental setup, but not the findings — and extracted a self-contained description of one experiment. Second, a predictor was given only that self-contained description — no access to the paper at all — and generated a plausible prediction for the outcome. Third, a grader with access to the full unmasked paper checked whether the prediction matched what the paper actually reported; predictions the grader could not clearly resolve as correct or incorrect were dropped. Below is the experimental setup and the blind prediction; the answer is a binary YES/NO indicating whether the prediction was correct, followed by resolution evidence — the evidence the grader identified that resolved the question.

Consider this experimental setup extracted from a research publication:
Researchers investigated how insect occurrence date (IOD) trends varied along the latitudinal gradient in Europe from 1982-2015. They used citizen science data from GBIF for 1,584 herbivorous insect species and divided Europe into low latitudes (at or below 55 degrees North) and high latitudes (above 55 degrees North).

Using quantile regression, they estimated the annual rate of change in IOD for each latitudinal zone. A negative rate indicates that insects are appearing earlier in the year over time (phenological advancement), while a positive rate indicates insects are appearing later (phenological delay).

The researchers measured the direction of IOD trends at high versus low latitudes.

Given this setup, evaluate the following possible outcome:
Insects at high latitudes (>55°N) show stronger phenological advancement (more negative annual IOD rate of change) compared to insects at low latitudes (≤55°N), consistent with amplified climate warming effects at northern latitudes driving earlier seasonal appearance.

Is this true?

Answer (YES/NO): NO